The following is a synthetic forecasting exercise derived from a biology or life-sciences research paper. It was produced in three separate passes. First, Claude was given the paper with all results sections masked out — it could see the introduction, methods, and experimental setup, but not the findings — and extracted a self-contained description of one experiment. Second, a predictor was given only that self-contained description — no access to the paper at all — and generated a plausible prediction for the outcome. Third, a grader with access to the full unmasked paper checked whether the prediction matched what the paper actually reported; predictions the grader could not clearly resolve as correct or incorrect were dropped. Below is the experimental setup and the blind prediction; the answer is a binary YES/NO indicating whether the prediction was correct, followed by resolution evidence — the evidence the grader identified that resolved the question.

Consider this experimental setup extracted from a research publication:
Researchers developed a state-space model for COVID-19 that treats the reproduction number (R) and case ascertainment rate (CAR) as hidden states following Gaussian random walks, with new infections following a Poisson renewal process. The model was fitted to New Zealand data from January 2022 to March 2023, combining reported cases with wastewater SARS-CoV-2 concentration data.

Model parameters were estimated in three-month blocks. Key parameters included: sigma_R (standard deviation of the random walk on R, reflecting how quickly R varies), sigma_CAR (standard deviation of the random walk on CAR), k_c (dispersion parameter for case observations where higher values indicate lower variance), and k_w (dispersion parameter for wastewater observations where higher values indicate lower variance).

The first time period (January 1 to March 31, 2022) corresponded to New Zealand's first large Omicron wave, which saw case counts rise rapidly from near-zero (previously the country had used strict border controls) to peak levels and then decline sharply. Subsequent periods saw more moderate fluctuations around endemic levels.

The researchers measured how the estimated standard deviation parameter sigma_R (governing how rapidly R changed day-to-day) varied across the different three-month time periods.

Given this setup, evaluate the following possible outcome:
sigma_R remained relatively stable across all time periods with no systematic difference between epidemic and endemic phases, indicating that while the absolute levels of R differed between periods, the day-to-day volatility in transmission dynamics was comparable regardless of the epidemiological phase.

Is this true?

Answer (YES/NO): NO